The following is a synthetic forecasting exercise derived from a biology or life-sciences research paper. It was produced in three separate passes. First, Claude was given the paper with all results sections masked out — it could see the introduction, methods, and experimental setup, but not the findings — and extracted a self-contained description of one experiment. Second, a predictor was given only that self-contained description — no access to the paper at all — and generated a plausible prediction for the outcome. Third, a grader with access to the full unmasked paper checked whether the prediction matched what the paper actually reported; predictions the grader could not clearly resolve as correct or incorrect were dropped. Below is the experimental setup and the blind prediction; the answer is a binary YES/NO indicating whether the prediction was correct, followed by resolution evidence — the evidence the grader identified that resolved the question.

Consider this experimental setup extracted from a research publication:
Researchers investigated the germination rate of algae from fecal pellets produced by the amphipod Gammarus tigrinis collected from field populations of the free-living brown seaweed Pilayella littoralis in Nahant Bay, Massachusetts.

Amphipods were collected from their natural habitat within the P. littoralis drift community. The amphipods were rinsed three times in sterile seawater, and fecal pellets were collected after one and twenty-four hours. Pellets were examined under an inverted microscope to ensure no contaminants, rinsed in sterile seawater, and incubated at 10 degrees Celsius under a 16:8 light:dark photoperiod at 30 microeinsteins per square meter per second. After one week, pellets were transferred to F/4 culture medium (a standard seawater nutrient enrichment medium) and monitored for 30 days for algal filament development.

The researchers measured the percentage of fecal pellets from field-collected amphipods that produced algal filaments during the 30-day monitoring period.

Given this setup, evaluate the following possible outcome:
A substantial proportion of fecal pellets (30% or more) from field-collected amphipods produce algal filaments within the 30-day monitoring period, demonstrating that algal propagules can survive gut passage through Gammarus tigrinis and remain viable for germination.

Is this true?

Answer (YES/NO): NO